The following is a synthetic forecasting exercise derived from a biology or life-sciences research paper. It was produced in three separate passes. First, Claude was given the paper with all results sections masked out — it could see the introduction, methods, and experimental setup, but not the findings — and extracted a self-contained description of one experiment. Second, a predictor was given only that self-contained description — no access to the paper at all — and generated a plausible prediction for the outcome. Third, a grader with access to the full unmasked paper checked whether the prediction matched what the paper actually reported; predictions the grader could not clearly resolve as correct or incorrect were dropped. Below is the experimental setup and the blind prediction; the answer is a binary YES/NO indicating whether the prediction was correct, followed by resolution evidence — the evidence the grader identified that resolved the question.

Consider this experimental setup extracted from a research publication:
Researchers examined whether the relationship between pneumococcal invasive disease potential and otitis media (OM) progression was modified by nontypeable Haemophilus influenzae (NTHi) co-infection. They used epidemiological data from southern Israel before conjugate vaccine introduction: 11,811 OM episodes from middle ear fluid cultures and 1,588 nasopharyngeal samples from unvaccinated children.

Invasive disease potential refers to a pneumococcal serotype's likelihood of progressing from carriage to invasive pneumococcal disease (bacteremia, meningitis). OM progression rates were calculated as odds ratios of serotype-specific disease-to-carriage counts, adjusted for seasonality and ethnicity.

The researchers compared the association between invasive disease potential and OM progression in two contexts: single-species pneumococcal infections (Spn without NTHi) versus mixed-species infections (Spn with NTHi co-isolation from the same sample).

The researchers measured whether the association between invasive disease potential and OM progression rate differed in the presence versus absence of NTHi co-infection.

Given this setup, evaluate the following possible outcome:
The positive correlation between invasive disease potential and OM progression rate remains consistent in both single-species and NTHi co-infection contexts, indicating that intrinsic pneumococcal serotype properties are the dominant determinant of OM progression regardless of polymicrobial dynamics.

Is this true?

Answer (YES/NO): NO